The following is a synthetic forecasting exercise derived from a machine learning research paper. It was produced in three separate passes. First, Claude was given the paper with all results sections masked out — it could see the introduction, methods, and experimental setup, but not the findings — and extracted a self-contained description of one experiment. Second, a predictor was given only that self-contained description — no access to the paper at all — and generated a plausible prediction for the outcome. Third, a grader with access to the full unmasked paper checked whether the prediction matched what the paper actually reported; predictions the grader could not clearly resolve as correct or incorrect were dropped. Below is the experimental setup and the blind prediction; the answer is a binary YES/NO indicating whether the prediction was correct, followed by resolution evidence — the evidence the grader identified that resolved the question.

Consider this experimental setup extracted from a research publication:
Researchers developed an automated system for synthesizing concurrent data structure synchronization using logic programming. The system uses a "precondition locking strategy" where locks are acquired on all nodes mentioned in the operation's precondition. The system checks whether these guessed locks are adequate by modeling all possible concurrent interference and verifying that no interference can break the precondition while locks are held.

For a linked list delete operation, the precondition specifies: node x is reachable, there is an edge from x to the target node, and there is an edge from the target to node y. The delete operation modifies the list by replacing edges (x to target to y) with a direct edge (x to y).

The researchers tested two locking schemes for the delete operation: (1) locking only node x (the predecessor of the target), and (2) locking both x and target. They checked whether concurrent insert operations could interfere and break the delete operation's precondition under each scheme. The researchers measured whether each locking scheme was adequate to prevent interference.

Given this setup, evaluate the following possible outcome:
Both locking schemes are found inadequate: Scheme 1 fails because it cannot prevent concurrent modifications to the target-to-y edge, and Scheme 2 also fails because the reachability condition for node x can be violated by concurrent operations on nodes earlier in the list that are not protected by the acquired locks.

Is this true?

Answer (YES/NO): NO